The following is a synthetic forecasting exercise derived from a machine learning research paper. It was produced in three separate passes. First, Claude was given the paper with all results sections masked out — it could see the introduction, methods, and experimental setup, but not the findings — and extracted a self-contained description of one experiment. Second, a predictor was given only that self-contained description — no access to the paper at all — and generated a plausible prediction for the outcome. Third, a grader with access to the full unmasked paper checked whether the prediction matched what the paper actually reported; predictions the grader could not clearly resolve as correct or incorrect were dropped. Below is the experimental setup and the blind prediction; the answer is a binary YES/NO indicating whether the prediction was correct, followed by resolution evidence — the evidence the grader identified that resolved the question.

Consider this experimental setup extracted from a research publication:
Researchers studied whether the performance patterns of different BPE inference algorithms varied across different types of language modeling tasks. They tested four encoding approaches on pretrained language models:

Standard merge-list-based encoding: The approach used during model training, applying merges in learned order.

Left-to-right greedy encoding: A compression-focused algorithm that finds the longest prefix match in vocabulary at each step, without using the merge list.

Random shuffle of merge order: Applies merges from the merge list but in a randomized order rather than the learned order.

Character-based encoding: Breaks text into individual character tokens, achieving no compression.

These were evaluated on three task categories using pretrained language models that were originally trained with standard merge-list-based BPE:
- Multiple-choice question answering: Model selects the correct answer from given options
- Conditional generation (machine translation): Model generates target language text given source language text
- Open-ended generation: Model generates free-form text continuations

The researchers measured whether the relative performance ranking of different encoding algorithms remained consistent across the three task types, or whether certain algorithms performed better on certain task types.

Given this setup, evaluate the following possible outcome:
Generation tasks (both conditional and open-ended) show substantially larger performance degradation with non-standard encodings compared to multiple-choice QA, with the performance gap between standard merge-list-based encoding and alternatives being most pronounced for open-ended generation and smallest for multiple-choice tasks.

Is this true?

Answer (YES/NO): NO